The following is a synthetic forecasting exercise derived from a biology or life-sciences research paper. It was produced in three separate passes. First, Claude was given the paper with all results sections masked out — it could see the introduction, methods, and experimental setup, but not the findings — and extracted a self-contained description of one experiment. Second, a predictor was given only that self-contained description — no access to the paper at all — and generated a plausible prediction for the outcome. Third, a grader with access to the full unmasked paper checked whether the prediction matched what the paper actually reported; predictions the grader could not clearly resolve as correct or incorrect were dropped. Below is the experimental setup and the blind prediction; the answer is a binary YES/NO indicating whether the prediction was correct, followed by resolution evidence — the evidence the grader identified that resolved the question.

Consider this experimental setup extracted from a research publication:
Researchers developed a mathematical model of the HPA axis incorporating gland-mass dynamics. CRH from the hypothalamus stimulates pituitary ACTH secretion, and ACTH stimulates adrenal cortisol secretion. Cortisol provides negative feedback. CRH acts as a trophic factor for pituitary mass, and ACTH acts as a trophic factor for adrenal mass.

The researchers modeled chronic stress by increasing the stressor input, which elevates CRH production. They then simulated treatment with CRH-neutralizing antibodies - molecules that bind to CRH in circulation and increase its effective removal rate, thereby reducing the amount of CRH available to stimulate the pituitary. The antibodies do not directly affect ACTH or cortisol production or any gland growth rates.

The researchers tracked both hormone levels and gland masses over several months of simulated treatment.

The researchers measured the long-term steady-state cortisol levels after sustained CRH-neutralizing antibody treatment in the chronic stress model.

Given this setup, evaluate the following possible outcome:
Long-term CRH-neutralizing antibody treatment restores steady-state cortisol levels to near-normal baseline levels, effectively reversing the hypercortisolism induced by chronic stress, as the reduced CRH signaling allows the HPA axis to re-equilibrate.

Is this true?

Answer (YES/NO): YES